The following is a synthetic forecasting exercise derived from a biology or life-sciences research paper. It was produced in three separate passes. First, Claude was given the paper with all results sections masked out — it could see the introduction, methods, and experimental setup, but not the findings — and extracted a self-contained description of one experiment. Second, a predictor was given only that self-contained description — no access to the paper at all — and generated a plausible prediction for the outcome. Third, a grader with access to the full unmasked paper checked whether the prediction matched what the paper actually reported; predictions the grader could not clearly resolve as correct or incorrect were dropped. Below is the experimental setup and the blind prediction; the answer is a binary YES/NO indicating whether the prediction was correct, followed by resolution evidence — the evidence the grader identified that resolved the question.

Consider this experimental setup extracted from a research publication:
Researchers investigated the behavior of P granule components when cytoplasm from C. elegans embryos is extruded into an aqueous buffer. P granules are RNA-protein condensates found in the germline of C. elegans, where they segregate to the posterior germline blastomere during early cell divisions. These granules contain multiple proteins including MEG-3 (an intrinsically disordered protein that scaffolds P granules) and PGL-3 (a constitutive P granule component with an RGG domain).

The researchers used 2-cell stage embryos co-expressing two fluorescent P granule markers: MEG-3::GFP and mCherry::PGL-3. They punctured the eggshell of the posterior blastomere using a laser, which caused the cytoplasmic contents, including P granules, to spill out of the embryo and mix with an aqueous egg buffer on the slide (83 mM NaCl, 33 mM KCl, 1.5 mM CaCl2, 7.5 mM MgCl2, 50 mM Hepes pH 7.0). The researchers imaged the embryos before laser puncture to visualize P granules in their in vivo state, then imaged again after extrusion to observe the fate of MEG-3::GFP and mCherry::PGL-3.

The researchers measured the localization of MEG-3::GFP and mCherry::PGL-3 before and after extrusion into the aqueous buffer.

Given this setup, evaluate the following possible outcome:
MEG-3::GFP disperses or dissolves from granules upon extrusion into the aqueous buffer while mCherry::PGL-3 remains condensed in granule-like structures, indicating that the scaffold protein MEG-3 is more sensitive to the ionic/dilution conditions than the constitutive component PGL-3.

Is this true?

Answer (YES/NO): NO